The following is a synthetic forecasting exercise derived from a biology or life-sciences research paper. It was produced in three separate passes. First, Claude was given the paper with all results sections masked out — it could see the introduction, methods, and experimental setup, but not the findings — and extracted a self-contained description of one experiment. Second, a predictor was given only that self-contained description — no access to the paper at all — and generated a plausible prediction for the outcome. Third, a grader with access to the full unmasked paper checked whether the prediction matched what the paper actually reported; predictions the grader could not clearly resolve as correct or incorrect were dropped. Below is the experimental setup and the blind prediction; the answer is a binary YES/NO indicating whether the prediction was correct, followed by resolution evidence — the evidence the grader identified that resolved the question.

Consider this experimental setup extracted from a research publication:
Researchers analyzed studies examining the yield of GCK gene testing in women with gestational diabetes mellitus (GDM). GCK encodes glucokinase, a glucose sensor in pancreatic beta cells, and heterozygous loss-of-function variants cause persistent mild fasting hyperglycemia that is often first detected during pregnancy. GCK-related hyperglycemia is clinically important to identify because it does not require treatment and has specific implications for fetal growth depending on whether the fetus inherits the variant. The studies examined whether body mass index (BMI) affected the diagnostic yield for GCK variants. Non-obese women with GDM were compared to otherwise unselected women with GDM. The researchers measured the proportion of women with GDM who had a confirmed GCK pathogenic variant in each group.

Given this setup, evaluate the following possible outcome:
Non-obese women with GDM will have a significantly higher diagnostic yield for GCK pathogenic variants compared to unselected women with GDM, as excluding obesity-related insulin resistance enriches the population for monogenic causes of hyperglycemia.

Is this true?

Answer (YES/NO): YES